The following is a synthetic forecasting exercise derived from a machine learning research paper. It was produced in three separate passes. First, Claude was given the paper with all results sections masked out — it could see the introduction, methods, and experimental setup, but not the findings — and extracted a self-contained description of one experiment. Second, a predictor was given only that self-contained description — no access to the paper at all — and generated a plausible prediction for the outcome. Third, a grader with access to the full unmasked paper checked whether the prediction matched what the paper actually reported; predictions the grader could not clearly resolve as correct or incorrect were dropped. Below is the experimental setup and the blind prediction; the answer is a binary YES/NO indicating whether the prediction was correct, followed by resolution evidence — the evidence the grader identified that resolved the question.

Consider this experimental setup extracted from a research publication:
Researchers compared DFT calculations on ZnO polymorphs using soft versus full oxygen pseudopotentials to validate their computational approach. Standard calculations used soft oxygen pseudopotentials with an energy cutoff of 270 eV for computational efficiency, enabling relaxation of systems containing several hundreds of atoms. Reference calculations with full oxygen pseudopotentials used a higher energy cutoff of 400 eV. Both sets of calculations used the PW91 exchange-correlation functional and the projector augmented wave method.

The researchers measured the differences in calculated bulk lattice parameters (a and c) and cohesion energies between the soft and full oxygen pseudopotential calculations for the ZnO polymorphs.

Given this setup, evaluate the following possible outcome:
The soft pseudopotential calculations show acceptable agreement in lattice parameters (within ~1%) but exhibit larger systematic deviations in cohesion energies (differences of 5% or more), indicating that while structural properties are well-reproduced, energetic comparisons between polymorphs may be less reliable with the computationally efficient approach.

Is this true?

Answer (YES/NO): NO